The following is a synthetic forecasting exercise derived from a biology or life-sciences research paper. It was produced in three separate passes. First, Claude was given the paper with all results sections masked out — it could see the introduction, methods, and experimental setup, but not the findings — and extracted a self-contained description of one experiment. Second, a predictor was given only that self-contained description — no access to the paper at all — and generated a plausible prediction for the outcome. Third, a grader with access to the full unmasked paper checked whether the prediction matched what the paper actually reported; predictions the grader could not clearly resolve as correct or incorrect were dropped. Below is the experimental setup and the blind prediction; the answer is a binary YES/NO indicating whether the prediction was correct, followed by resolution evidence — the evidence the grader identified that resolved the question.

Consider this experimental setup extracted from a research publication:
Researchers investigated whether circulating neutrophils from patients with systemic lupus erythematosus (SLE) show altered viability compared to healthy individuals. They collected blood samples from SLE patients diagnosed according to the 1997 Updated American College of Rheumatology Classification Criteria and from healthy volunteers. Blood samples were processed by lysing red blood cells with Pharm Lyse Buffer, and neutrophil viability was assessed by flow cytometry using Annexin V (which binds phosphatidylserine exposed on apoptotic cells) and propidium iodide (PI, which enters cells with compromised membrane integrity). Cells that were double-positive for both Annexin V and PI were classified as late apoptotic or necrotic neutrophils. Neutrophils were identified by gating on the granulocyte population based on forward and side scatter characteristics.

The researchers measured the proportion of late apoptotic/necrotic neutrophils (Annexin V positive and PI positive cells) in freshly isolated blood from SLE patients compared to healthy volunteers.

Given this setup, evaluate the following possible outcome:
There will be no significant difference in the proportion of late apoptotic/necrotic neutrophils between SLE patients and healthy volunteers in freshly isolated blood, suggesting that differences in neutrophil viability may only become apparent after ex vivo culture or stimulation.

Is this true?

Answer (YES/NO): NO